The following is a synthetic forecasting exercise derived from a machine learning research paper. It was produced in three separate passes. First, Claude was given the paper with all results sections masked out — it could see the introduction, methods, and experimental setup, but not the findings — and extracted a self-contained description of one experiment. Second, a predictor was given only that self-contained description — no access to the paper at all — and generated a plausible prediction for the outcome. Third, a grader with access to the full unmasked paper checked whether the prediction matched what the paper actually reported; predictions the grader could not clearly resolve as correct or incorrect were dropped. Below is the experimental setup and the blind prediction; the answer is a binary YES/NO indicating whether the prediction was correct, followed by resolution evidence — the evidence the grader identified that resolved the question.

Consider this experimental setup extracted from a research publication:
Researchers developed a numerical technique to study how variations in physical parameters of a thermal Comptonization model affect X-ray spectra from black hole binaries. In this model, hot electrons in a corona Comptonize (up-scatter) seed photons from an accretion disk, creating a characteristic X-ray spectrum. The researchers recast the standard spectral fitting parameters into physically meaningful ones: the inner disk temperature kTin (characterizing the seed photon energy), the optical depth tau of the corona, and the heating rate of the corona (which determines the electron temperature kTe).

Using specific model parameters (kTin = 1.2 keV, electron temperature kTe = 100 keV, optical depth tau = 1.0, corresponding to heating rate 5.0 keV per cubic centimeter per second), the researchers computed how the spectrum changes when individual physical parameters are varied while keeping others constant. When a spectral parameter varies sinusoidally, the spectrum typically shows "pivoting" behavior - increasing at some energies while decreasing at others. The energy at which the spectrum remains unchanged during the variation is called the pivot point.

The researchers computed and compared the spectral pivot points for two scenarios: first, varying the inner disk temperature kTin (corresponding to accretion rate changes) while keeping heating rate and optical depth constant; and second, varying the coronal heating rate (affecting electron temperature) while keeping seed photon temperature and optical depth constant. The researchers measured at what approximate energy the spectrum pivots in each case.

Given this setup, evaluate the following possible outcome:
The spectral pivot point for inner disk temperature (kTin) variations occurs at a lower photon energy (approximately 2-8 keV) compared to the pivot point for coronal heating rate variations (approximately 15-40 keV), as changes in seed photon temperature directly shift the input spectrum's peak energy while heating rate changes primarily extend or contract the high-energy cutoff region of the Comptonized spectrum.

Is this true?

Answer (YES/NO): NO